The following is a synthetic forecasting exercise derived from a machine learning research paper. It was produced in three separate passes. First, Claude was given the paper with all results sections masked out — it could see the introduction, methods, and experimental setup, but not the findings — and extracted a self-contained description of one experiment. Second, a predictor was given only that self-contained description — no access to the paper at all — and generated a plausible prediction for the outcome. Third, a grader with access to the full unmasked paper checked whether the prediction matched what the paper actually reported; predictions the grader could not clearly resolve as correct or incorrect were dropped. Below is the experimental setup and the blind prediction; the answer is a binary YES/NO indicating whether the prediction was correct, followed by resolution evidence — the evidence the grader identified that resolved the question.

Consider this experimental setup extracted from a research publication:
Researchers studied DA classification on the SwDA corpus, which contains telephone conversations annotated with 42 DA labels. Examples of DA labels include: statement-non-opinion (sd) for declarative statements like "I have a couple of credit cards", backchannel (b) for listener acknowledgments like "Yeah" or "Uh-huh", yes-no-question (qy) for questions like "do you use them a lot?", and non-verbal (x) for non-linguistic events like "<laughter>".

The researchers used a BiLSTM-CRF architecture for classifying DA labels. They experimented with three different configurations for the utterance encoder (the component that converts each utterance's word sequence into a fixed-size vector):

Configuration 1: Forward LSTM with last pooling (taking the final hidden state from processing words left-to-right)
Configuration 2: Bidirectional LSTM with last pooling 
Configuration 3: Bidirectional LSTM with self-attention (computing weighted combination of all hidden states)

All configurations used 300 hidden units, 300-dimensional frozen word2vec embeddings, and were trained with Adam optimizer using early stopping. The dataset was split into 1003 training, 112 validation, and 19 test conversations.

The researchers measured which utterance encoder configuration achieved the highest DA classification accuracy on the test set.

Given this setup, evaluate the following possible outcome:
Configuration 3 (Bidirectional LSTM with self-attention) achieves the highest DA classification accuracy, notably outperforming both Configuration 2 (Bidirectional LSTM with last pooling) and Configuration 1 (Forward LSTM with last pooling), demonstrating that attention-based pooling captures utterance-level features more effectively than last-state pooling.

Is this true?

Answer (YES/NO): NO